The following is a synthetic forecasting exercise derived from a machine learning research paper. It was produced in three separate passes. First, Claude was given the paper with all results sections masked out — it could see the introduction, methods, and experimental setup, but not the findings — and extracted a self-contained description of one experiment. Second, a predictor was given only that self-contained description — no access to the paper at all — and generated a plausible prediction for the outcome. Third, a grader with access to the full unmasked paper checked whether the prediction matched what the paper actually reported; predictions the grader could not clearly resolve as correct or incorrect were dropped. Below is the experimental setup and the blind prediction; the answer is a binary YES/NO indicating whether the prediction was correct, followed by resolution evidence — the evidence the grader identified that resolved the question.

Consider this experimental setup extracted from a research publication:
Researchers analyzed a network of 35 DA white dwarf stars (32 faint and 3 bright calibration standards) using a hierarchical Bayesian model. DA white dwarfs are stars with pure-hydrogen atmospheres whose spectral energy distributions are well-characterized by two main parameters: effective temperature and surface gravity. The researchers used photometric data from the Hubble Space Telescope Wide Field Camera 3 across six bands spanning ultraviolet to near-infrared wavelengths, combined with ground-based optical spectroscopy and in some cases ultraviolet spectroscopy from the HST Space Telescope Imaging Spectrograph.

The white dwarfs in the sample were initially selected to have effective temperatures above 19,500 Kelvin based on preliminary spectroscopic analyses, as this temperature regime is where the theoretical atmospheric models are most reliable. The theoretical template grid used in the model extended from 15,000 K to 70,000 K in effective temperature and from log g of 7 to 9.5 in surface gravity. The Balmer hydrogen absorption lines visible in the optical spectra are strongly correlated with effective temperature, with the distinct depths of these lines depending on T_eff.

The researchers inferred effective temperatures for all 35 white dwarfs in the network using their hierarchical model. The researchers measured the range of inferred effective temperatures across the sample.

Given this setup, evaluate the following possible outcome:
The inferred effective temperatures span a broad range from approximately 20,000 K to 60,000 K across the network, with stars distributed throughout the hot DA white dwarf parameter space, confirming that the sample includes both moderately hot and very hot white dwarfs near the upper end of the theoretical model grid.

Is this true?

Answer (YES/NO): NO